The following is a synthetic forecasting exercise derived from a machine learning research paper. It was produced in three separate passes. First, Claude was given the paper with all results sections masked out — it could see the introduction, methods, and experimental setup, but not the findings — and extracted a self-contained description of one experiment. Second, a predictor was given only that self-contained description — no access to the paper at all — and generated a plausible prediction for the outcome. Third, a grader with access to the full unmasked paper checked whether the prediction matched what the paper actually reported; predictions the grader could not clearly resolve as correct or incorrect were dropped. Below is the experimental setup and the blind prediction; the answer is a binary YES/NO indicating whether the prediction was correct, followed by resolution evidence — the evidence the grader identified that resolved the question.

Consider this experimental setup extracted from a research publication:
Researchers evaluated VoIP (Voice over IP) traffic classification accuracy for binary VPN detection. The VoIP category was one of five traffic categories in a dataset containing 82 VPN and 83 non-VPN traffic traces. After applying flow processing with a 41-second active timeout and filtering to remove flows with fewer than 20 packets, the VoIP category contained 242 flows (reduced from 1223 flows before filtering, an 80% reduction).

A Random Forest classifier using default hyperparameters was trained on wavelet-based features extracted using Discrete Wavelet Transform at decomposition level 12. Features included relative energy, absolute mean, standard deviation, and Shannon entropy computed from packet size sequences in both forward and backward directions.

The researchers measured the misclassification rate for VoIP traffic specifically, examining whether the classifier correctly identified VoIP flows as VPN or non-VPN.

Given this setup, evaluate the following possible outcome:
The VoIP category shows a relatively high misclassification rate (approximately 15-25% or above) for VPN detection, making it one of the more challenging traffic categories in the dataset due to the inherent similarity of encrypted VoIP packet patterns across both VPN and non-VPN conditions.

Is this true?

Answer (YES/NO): NO